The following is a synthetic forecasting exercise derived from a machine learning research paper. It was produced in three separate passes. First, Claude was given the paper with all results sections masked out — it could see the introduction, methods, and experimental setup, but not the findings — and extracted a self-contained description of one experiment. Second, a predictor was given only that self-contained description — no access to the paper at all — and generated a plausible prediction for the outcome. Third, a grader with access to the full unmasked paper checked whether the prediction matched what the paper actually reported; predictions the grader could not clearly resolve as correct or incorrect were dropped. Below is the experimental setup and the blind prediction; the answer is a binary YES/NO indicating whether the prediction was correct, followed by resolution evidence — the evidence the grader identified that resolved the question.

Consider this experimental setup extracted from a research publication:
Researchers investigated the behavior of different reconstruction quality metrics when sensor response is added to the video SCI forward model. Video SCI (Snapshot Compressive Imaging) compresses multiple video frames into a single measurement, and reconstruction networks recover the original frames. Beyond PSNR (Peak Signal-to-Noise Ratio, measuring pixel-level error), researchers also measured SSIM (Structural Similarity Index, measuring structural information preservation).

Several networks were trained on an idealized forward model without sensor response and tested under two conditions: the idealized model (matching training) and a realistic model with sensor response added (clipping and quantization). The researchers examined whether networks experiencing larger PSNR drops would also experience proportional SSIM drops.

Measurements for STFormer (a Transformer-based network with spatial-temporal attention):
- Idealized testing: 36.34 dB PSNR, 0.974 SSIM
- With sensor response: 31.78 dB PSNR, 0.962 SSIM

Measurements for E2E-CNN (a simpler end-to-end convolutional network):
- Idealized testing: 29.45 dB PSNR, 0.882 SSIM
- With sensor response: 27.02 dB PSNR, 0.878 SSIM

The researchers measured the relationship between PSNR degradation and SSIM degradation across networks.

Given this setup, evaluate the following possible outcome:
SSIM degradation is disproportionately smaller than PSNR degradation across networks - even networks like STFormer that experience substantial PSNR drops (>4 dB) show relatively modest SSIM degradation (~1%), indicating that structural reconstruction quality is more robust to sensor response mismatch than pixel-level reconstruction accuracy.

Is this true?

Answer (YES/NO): YES